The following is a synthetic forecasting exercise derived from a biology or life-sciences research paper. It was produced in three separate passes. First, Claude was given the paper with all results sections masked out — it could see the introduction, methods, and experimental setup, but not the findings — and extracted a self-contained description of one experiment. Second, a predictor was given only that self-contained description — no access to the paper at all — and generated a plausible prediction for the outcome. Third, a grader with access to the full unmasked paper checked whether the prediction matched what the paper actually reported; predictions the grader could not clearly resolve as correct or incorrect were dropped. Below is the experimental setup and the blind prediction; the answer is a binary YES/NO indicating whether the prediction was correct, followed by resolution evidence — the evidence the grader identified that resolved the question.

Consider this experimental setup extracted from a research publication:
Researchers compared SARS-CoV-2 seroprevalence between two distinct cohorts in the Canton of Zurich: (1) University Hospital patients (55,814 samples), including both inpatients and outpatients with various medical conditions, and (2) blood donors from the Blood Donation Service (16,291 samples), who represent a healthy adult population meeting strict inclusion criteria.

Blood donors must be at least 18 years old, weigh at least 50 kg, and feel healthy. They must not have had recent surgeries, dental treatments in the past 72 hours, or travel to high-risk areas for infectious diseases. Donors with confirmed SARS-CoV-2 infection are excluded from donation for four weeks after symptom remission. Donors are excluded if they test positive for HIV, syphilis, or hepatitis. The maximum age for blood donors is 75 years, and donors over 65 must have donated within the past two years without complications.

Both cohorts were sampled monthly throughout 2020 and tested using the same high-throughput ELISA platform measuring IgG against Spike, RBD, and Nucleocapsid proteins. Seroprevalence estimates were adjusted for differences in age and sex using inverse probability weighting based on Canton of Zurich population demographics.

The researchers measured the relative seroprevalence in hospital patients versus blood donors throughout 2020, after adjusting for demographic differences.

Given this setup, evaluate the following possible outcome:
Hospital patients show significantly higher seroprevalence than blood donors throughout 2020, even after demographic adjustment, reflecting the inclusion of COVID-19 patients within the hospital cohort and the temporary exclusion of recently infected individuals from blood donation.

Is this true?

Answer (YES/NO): NO